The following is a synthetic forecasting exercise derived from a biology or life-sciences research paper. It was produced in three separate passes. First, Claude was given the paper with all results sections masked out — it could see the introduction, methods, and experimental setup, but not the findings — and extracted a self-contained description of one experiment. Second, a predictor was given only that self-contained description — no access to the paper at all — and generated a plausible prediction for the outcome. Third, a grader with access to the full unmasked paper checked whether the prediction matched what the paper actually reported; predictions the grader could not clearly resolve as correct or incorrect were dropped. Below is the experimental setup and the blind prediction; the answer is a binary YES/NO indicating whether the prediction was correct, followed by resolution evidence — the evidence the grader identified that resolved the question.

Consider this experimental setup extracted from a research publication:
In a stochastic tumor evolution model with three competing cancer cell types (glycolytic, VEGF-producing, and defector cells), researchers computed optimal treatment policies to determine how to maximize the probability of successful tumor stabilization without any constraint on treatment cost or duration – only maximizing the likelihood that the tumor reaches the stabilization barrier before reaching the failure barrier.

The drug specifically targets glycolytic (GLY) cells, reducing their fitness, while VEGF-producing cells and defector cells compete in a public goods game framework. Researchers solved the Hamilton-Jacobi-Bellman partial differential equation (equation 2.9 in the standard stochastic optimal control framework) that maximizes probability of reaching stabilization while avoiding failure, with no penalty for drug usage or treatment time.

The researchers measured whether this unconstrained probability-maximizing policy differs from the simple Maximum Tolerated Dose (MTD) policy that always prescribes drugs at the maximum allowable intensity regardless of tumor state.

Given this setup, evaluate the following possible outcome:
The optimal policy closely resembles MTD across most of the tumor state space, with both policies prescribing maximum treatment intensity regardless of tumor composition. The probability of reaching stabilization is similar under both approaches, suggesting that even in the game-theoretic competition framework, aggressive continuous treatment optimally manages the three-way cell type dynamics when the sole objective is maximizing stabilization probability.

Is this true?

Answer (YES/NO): YES